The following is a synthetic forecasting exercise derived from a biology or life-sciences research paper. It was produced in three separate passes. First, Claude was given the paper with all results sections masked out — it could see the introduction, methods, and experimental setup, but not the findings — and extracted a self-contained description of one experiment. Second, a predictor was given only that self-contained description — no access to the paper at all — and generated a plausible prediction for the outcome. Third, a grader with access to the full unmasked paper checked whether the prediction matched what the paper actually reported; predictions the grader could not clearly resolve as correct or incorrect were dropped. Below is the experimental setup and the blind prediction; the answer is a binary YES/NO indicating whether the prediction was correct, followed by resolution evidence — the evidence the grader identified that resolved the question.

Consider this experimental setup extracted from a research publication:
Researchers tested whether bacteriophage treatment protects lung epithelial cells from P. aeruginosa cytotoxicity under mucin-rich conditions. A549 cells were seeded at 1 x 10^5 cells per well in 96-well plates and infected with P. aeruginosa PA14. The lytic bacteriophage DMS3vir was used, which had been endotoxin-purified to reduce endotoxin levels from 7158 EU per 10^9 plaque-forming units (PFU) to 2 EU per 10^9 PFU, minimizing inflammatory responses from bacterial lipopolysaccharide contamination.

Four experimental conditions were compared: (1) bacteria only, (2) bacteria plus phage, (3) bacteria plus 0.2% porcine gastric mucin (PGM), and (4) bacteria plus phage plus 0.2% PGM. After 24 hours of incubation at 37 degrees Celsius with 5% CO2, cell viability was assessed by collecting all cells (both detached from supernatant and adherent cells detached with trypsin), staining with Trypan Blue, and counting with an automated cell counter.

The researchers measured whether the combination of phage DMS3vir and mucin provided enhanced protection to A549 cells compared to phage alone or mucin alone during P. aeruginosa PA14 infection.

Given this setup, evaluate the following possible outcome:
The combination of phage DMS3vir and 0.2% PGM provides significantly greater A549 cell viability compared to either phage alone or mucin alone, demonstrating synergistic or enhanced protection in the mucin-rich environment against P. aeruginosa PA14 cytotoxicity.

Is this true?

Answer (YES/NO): YES